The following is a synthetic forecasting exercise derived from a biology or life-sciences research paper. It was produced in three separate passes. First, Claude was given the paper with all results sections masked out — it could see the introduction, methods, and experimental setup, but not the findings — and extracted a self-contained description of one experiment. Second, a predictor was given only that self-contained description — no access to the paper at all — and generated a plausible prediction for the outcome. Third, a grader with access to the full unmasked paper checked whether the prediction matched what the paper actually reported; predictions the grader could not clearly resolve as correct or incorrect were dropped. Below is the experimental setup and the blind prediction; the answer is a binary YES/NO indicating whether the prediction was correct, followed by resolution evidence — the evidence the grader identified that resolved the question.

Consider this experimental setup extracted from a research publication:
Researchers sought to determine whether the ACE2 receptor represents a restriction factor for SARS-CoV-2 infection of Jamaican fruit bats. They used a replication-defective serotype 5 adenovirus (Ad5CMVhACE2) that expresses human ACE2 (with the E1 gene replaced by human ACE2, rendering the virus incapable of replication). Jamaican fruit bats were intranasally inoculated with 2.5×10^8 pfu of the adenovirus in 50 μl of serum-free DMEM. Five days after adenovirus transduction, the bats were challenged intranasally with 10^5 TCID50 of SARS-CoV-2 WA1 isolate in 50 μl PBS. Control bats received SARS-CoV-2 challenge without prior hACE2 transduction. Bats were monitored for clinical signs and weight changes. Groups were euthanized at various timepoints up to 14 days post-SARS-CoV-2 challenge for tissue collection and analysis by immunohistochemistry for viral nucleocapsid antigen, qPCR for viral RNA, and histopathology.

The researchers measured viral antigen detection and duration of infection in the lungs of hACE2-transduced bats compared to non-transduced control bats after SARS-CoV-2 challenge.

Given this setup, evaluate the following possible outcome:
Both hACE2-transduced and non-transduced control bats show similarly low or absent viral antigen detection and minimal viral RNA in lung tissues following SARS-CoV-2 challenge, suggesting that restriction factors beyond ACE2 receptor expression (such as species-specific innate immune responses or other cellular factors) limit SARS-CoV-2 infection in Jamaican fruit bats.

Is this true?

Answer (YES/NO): NO